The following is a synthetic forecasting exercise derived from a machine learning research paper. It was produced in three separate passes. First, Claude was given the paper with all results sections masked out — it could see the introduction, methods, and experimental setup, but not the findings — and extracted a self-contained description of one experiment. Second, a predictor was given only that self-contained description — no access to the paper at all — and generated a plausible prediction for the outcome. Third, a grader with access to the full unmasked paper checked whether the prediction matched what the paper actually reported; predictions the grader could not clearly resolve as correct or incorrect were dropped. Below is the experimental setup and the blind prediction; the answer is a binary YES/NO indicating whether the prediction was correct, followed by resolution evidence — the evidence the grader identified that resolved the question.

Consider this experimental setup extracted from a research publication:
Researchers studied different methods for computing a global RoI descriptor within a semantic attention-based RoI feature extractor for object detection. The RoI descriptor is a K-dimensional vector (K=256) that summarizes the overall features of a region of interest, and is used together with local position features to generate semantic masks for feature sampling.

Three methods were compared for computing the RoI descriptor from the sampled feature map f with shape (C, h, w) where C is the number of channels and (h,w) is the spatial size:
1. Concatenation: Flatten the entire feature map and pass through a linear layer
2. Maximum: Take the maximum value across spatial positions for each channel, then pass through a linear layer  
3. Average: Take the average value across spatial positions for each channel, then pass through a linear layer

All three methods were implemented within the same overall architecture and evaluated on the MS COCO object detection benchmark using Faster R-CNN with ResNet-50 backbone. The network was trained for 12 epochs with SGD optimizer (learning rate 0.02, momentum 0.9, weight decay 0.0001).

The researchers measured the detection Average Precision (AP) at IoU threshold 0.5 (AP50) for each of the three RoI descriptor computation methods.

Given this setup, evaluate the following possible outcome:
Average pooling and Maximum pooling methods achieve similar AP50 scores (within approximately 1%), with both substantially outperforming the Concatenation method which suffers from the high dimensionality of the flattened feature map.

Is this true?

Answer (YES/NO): NO